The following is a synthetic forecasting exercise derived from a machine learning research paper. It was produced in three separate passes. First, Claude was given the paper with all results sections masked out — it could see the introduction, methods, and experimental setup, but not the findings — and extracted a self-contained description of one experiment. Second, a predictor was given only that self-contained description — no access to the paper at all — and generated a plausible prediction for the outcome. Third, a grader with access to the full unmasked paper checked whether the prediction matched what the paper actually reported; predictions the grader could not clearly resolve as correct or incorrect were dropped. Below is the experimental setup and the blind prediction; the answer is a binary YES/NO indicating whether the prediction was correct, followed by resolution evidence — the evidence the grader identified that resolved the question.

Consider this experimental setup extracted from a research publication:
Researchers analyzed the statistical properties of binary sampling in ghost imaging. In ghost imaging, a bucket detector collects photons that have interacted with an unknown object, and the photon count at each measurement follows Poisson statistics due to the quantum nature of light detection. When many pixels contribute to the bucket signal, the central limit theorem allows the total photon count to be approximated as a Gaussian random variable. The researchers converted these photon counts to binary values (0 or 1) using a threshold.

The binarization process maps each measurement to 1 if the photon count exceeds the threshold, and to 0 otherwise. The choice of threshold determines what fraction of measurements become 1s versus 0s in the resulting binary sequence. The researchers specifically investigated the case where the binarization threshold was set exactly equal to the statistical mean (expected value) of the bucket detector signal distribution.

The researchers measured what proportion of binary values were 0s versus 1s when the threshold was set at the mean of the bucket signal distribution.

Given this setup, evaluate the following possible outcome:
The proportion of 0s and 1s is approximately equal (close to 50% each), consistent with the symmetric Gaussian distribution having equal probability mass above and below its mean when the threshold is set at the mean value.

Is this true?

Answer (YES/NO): YES